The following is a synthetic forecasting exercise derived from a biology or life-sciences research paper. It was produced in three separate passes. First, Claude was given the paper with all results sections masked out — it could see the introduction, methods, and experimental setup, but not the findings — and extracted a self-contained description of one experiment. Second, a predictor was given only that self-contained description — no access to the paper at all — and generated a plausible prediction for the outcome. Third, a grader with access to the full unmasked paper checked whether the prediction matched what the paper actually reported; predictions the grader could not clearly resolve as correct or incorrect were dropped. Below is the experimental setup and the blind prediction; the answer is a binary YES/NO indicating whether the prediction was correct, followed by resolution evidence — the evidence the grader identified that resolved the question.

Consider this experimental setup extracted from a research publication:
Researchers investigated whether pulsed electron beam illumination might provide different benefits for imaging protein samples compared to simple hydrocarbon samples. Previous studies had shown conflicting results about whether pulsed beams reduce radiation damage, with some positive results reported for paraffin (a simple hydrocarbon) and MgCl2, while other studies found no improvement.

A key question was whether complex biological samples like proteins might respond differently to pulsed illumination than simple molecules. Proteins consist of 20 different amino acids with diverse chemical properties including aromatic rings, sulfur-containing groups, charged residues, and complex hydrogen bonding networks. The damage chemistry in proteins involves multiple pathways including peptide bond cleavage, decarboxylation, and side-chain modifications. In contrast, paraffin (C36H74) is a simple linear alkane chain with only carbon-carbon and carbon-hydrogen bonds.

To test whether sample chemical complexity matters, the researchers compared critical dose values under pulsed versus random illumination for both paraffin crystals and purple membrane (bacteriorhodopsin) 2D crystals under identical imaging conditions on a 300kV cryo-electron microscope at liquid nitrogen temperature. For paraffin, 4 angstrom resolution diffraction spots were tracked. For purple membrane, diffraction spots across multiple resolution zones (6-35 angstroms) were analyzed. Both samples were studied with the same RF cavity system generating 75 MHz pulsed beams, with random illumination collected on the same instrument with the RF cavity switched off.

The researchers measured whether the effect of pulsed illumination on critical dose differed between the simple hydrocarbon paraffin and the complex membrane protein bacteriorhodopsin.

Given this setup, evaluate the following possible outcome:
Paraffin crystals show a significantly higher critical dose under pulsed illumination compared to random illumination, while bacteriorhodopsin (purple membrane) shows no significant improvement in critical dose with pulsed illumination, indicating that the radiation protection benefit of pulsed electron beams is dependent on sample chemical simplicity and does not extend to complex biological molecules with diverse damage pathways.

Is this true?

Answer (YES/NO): NO